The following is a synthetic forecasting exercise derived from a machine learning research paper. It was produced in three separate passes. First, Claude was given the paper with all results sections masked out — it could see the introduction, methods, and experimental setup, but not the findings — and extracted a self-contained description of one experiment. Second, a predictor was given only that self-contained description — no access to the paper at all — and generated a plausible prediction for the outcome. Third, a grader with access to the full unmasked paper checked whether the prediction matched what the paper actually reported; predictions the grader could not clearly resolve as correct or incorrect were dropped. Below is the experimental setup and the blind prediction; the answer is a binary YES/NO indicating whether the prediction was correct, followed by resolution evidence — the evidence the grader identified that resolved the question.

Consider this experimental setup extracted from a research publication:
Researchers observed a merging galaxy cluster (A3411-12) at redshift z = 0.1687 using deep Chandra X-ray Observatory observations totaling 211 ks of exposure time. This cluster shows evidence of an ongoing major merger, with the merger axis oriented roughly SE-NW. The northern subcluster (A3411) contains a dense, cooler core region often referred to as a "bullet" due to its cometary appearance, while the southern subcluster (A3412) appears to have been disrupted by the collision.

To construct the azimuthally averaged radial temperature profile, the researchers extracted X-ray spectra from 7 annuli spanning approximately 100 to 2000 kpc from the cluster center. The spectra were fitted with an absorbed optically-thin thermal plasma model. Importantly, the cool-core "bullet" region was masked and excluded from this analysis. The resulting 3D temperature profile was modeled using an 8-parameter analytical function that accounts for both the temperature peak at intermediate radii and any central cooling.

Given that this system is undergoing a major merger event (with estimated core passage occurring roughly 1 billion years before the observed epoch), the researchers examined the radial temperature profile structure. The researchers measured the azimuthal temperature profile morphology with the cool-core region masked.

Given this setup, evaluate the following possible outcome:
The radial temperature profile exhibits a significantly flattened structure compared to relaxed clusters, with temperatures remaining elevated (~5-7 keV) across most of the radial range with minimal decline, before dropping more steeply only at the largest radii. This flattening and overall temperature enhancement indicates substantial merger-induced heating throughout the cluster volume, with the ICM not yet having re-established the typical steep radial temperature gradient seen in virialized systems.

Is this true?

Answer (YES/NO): NO